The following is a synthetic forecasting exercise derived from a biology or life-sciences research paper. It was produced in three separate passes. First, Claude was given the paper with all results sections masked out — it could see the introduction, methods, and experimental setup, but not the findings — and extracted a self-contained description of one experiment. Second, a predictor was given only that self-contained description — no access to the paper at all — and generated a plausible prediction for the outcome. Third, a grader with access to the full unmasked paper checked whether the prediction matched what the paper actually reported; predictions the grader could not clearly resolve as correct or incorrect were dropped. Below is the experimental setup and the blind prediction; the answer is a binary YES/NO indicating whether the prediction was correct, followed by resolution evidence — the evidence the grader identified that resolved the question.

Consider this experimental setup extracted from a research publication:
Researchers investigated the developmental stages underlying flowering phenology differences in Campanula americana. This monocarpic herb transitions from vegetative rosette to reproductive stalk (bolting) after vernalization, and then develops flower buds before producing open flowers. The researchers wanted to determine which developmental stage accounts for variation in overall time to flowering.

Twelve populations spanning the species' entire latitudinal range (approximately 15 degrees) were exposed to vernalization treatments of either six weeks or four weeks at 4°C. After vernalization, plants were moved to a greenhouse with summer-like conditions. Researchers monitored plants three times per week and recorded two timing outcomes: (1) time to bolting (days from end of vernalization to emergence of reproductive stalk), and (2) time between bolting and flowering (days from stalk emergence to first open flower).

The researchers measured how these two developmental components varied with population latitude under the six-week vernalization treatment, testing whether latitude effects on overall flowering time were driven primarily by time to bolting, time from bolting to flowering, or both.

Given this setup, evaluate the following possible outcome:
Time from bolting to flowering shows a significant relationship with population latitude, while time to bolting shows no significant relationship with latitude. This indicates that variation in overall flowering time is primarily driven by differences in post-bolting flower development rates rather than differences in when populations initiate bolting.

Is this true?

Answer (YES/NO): NO